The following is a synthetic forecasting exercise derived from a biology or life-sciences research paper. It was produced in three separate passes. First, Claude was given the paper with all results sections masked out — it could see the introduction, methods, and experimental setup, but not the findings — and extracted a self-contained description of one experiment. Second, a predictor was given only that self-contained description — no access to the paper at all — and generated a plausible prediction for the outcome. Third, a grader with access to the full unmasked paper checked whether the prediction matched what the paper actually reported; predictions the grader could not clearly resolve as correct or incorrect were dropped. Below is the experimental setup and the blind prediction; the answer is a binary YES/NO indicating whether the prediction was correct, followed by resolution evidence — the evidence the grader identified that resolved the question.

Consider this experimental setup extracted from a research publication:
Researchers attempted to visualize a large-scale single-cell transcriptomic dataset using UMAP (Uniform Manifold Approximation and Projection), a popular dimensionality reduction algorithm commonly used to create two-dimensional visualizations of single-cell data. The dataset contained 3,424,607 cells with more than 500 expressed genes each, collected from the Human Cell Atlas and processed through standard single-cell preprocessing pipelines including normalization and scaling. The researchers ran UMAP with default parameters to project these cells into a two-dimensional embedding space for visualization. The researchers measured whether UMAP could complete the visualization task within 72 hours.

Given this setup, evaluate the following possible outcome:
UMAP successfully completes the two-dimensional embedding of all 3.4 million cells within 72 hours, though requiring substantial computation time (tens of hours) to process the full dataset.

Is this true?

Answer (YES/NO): NO